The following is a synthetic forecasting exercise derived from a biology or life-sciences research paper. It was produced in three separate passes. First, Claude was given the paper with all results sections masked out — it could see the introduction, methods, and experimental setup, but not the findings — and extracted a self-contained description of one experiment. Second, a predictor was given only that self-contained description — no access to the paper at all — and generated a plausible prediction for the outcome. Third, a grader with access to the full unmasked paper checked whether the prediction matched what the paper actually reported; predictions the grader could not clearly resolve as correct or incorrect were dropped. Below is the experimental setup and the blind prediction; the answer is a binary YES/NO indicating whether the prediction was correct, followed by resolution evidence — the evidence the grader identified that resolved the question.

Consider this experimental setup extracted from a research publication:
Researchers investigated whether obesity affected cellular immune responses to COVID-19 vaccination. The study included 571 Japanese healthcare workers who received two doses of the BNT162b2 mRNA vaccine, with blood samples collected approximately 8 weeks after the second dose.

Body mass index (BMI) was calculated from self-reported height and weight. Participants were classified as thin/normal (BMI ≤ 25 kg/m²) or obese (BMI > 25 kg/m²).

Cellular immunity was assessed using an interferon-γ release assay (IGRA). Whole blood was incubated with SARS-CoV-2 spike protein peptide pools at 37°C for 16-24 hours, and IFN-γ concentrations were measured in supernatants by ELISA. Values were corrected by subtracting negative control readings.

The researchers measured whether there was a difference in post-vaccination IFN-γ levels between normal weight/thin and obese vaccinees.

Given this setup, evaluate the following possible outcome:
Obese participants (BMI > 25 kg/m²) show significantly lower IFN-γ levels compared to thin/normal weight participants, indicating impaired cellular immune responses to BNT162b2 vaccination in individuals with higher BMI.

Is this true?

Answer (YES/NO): NO